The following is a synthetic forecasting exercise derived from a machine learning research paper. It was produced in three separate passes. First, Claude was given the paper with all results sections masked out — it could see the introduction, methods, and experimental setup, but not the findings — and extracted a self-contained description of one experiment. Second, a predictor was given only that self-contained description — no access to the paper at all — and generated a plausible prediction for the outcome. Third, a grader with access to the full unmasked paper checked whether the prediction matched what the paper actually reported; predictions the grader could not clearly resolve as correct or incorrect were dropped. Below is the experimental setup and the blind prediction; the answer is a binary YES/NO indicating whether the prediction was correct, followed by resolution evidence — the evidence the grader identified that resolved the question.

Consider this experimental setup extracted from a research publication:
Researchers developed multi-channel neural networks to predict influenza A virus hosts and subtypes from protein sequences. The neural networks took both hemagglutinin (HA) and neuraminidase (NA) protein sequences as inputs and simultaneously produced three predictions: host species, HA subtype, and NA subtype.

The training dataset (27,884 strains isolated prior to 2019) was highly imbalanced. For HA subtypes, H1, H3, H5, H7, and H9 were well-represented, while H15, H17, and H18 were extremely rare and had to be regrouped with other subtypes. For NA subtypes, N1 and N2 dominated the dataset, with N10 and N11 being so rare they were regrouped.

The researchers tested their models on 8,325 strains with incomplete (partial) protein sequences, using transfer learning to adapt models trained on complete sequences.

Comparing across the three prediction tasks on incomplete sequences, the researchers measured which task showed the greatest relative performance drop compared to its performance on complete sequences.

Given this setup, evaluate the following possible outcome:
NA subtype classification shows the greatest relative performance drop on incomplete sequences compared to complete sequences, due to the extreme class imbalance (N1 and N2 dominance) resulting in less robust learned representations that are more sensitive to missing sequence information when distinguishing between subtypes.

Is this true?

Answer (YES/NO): NO